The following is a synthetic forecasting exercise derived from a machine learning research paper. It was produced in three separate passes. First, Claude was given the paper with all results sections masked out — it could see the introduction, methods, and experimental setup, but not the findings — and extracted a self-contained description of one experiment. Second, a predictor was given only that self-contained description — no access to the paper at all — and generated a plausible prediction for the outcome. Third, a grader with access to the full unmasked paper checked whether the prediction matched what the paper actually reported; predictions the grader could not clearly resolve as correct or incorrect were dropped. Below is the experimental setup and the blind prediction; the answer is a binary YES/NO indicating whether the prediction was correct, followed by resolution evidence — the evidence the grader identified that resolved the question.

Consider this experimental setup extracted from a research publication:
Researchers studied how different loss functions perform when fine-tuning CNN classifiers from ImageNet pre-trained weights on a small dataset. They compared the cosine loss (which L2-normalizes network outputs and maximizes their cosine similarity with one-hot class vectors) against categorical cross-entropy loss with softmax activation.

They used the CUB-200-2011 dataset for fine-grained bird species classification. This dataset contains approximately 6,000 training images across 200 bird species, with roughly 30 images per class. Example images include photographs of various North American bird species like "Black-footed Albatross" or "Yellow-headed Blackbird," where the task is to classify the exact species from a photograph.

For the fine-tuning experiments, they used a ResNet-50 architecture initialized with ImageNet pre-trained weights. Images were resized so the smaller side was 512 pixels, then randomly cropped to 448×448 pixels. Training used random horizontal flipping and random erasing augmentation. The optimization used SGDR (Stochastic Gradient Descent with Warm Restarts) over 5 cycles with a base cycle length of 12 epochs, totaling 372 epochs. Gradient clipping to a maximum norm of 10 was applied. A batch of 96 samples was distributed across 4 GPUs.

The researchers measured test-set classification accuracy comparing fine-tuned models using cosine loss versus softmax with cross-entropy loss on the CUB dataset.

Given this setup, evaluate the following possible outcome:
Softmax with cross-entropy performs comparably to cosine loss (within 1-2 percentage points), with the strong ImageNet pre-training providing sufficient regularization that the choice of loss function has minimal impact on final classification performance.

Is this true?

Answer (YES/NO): YES